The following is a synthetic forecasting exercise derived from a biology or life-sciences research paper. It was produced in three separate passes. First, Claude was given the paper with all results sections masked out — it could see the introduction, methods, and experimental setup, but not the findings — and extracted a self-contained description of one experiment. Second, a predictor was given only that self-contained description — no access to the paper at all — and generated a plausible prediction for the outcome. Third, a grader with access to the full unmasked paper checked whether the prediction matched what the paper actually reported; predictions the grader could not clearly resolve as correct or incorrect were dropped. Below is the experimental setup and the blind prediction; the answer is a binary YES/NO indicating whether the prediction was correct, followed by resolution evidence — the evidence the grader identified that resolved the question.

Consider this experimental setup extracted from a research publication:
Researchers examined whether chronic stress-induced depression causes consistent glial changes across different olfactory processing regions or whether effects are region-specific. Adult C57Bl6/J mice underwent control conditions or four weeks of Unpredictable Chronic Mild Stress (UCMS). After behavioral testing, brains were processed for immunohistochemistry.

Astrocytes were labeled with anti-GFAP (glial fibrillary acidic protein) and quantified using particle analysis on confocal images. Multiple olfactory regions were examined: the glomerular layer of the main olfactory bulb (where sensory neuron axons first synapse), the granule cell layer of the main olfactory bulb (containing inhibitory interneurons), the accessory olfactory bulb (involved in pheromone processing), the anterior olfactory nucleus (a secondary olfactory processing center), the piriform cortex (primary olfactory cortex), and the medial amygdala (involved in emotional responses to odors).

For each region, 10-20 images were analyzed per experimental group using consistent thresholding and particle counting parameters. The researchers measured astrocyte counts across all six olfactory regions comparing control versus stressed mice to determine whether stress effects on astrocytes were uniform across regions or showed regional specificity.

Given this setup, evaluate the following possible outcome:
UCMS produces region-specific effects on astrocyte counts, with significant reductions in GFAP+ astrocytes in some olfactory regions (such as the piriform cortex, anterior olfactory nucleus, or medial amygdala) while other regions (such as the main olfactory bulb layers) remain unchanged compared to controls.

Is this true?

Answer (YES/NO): NO